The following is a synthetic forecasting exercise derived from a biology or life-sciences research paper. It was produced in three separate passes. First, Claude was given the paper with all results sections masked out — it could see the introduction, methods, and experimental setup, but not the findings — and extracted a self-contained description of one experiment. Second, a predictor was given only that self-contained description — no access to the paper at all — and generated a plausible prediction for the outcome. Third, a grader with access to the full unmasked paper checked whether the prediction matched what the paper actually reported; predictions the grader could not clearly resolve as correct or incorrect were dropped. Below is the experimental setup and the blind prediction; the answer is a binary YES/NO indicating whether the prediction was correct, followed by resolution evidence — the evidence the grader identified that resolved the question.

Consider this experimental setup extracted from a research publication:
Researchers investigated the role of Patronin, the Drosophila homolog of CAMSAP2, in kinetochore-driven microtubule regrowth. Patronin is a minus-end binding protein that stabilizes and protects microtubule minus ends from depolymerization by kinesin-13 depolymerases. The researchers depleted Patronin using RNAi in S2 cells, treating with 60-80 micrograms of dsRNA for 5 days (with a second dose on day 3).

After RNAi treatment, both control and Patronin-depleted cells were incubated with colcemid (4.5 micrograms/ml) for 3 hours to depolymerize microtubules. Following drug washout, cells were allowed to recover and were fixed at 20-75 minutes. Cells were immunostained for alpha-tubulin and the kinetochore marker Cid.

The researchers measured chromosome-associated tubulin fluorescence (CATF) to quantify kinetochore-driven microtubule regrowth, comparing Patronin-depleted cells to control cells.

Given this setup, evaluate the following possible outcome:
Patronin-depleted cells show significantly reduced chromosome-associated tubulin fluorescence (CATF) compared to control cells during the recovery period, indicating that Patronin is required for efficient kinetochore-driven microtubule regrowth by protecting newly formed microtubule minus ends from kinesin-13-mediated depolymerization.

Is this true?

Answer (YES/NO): YES